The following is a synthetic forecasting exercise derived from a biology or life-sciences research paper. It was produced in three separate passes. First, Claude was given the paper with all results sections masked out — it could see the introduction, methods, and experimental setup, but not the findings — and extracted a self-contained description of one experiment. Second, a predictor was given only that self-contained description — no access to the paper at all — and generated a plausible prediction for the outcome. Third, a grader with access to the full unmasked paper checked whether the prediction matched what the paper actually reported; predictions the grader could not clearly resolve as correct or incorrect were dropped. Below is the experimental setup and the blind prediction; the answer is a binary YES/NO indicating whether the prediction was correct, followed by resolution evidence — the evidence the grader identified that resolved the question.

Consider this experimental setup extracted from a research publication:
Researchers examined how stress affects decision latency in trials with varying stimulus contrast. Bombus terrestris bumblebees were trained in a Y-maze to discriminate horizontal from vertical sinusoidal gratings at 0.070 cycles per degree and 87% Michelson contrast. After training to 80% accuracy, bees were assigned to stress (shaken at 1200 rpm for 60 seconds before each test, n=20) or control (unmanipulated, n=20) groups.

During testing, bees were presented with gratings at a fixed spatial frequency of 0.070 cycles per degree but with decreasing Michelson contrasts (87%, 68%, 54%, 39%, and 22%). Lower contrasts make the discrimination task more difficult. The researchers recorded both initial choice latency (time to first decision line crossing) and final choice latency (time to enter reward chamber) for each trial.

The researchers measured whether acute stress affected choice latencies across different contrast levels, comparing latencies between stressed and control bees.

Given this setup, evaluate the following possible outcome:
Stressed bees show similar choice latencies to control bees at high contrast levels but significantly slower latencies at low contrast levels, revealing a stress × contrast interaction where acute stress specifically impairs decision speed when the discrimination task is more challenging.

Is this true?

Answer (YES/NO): NO